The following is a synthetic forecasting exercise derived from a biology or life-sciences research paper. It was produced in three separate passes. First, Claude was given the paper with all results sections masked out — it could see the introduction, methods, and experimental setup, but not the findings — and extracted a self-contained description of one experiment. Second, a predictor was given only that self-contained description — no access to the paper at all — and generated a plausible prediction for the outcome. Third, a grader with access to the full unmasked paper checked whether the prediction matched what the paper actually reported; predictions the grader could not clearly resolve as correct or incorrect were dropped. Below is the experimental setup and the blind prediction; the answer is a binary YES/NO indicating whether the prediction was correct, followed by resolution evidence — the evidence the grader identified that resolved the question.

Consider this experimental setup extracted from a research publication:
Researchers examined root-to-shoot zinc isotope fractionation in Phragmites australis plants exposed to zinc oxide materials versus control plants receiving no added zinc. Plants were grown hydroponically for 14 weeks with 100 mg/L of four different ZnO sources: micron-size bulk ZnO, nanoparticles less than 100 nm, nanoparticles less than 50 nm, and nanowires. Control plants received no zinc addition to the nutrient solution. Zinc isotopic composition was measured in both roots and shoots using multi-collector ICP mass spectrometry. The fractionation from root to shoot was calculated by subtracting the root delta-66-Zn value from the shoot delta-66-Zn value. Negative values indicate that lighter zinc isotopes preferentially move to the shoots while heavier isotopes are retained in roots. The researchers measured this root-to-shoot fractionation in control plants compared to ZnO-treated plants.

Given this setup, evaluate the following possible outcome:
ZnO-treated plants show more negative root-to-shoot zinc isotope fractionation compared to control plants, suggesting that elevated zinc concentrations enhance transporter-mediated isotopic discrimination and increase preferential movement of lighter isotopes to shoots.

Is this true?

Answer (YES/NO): YES